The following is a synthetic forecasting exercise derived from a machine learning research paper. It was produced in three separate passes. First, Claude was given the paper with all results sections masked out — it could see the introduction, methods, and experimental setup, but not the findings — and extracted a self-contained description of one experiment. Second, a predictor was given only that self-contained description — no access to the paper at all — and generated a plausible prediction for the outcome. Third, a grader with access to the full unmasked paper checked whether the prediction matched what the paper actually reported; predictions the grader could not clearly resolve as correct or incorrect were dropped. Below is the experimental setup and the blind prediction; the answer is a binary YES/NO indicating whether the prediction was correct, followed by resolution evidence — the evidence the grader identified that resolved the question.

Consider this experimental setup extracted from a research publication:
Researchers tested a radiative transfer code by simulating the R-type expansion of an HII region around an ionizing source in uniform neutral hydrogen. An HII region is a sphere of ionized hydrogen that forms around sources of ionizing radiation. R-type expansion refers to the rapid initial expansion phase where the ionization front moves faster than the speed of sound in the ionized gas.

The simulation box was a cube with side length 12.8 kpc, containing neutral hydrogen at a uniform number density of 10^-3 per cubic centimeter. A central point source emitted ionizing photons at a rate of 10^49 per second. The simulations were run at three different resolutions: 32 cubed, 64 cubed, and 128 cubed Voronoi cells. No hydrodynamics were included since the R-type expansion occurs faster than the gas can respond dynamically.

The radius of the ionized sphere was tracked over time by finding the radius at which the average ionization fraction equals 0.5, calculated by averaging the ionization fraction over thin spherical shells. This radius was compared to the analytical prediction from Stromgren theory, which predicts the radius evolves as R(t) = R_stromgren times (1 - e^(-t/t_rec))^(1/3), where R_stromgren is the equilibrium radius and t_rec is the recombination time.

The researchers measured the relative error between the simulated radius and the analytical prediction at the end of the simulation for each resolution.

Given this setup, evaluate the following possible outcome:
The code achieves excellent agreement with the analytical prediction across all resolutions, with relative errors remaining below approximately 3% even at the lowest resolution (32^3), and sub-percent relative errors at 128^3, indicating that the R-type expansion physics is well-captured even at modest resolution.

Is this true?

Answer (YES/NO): NO